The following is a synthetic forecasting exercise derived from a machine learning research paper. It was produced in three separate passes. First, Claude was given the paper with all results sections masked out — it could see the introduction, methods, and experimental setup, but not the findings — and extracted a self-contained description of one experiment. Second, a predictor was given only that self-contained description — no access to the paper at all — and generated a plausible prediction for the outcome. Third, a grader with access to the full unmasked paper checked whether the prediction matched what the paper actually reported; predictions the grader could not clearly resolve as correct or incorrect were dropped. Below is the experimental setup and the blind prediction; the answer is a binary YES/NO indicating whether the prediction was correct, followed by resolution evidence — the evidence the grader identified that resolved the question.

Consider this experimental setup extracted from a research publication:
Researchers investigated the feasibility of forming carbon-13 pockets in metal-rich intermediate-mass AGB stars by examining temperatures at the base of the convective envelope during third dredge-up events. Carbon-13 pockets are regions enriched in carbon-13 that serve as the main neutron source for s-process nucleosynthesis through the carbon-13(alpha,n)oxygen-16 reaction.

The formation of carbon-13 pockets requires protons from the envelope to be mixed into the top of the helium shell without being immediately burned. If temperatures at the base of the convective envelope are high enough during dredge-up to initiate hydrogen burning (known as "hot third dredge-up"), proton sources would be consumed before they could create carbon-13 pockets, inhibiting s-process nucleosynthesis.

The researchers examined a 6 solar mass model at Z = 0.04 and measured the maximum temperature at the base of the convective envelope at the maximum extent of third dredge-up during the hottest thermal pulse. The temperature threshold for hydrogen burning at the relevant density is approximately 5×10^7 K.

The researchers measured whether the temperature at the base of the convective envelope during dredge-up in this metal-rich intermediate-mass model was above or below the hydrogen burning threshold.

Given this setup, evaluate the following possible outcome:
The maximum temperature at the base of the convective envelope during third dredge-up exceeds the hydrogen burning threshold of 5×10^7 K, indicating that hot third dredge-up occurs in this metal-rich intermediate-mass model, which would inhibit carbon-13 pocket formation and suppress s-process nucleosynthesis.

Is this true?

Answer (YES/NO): NO